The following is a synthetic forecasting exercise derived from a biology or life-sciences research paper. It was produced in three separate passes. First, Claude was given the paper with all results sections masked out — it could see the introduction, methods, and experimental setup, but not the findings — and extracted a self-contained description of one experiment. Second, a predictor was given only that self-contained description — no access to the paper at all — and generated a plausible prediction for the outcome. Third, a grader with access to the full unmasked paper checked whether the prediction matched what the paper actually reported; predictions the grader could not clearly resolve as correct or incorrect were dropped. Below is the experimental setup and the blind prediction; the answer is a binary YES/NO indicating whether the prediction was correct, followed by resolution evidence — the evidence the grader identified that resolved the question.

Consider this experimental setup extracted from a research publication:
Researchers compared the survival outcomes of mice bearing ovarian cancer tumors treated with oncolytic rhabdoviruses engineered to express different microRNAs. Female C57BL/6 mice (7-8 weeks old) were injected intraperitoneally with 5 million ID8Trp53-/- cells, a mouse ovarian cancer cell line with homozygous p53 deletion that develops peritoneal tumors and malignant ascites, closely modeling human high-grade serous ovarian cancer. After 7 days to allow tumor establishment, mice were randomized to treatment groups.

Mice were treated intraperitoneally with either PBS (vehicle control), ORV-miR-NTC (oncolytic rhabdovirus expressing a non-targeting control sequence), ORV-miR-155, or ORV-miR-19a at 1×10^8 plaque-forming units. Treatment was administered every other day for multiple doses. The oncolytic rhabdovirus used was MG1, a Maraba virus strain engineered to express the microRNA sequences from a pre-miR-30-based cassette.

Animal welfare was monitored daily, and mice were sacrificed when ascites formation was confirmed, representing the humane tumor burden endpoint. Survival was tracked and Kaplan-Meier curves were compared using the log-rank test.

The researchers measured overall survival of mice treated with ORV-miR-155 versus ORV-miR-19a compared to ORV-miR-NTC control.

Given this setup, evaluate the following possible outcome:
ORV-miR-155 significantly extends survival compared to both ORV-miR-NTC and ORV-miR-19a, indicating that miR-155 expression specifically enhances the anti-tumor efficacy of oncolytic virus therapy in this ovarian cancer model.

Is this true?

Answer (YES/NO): NO